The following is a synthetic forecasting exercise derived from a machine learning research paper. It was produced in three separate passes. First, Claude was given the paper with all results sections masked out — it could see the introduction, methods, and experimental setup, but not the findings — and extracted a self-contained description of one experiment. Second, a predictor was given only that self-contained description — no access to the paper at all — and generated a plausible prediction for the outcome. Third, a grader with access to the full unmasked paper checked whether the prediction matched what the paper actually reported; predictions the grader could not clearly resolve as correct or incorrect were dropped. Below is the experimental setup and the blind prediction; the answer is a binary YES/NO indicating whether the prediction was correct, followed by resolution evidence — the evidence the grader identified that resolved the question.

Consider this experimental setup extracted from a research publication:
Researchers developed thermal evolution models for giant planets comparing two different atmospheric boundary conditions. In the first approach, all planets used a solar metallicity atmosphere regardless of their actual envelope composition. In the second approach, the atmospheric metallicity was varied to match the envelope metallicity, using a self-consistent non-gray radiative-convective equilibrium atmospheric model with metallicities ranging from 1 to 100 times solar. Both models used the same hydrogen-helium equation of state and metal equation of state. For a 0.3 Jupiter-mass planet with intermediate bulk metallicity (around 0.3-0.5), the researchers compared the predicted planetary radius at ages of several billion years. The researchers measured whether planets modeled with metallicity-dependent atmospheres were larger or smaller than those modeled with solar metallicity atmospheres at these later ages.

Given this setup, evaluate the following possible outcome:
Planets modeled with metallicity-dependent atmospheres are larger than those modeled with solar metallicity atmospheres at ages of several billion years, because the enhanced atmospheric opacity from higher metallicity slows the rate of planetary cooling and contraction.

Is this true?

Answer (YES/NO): YES